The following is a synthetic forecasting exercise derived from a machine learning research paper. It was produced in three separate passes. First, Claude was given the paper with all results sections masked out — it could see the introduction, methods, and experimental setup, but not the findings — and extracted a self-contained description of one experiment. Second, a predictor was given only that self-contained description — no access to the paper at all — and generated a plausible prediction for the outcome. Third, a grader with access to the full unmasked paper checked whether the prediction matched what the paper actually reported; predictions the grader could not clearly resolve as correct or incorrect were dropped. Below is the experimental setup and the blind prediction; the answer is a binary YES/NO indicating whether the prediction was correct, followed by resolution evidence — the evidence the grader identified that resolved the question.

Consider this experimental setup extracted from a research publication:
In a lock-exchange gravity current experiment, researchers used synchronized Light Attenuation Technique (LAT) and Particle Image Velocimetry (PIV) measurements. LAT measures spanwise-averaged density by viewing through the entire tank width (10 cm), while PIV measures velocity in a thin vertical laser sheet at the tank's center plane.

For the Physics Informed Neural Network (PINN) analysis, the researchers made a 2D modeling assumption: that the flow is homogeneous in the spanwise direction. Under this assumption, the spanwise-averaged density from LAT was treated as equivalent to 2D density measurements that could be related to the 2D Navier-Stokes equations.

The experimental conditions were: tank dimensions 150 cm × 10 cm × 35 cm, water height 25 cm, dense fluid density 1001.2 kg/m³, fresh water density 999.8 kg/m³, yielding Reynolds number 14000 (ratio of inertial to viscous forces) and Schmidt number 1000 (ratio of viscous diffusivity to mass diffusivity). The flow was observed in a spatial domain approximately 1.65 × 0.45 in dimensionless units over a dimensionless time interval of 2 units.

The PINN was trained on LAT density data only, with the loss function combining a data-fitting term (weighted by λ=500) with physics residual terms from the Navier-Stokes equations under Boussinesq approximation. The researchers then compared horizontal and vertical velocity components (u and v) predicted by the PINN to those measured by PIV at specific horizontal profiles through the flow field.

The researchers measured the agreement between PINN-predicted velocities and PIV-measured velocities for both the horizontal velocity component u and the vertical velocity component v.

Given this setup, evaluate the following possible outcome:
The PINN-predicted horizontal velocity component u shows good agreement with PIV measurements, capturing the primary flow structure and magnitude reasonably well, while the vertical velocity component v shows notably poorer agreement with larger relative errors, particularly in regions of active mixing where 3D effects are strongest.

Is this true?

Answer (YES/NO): NO